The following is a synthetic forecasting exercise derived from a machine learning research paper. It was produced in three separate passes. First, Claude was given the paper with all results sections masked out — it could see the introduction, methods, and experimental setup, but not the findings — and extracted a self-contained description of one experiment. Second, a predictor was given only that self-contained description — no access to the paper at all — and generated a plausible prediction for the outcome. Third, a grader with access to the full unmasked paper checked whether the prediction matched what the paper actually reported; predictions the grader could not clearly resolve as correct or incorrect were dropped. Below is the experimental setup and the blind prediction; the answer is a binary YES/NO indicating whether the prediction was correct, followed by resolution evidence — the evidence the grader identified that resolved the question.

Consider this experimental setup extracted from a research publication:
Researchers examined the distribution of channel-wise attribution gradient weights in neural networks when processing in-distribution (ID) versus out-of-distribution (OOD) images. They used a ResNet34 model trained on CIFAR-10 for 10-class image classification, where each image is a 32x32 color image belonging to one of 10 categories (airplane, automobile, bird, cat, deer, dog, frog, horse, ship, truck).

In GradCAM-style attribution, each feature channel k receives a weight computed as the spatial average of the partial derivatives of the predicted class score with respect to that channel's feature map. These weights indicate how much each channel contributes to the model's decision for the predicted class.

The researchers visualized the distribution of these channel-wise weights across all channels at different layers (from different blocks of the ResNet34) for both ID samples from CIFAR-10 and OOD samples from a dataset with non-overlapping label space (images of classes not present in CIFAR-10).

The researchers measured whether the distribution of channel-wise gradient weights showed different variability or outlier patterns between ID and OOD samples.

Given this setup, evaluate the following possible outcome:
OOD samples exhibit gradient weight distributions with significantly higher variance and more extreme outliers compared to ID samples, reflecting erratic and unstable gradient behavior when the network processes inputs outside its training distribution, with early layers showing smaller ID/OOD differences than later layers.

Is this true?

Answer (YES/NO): YES